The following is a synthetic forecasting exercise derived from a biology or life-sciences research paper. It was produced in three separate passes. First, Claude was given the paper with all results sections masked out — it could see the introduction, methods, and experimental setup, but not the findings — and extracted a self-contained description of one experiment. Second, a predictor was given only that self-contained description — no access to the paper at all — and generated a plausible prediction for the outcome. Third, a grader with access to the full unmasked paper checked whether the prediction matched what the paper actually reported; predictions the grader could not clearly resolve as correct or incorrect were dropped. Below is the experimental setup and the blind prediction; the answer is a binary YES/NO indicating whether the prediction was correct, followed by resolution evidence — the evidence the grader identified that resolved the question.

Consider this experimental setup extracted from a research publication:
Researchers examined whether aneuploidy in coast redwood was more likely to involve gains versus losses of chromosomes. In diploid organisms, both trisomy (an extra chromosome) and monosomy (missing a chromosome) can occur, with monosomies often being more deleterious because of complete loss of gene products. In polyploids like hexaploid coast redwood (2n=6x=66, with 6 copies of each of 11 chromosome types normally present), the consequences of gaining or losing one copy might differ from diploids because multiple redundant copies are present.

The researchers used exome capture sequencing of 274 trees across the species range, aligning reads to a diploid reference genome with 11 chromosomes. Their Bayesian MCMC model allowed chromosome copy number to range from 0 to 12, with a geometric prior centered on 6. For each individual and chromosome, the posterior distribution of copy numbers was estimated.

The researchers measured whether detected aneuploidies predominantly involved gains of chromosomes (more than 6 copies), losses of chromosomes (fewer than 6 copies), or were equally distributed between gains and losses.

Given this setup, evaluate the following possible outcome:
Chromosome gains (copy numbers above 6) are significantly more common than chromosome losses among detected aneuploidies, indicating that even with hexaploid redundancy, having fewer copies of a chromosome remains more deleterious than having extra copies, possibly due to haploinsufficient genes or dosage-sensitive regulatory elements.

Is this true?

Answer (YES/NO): YES